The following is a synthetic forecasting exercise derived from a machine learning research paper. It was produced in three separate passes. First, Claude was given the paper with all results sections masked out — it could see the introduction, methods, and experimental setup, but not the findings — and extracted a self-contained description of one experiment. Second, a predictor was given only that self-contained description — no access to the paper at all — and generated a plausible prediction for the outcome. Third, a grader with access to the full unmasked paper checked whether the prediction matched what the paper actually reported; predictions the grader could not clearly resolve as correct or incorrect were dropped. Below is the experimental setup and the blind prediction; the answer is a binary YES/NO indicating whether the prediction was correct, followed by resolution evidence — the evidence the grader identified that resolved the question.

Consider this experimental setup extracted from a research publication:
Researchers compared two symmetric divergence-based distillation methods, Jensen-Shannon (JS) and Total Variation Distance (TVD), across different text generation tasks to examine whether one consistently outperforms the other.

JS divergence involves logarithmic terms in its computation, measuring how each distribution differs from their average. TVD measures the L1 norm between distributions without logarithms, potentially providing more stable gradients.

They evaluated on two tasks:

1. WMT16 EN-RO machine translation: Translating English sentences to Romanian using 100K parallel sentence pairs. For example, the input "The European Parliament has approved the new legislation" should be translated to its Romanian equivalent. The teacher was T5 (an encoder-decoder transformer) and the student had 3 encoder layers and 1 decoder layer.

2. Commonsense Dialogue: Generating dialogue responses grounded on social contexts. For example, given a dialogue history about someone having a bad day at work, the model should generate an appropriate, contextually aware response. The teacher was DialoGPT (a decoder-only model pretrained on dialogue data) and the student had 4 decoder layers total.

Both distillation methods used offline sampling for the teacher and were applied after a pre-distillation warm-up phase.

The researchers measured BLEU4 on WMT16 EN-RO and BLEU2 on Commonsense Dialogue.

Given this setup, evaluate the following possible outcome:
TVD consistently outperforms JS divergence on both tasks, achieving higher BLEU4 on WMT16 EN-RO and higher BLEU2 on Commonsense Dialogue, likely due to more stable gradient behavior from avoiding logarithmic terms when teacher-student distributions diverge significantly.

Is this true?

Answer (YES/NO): NO